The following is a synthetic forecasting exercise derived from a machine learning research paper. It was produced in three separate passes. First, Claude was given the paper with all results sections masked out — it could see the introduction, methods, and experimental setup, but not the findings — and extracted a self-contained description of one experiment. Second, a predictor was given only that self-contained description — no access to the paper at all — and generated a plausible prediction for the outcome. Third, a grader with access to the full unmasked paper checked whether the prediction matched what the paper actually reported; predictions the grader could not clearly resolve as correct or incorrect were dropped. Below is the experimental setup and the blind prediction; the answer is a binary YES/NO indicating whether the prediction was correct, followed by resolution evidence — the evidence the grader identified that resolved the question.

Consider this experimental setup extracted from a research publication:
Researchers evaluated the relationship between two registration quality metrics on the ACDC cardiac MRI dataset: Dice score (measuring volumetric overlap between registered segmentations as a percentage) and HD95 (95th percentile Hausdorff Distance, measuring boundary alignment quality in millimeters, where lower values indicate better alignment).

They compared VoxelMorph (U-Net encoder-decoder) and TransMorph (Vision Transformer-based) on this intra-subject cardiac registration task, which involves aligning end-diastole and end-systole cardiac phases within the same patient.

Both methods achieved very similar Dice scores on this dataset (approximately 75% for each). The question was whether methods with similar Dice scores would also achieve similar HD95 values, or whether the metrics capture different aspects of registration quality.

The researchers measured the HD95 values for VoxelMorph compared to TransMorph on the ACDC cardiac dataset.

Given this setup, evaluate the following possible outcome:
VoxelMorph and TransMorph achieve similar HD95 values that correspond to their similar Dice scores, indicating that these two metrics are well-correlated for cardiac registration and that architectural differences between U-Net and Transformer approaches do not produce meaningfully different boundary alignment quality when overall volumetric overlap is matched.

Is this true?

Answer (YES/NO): YES